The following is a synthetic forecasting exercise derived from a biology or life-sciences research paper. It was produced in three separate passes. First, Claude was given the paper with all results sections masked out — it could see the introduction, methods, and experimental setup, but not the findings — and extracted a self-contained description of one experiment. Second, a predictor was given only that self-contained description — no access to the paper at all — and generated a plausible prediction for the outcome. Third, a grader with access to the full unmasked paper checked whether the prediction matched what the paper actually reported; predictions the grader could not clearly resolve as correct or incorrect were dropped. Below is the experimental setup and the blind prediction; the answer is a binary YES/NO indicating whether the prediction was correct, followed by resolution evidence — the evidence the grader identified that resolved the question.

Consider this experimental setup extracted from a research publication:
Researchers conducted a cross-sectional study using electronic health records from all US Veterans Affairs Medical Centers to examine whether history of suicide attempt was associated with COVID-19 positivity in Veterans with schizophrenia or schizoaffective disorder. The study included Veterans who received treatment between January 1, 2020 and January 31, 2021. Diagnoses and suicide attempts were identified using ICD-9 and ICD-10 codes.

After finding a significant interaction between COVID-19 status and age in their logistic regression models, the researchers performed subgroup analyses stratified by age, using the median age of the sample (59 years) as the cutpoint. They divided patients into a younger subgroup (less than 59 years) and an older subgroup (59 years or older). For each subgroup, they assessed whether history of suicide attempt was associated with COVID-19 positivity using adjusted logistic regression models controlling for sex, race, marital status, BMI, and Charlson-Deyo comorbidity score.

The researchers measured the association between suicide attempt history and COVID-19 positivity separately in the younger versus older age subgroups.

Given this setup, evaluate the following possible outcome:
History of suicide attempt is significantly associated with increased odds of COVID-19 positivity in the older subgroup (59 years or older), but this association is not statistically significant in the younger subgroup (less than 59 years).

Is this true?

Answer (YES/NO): NO